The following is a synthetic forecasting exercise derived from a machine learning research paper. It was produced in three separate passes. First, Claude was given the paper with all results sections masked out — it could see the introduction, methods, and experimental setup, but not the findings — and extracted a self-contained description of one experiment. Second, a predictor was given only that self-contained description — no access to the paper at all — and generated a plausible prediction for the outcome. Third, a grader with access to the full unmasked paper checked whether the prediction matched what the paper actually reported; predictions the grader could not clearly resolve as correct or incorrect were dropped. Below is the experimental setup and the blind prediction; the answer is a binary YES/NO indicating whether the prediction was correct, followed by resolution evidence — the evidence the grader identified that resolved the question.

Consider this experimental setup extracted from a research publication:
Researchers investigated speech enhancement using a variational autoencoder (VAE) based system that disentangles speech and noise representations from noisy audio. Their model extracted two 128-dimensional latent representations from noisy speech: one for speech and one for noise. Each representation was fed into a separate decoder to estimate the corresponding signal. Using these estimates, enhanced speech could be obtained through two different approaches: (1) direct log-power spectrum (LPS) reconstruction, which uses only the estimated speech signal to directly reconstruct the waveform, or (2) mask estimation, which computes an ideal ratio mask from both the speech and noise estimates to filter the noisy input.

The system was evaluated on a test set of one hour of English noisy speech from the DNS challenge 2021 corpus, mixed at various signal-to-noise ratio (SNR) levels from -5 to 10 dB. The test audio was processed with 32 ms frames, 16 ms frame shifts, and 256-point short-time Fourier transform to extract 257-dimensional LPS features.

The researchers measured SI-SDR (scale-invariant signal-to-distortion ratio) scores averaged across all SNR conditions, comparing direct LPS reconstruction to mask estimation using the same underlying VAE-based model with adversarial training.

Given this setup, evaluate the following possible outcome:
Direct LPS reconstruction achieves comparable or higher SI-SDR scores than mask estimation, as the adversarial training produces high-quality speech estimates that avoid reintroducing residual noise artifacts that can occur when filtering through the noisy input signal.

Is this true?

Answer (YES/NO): NO